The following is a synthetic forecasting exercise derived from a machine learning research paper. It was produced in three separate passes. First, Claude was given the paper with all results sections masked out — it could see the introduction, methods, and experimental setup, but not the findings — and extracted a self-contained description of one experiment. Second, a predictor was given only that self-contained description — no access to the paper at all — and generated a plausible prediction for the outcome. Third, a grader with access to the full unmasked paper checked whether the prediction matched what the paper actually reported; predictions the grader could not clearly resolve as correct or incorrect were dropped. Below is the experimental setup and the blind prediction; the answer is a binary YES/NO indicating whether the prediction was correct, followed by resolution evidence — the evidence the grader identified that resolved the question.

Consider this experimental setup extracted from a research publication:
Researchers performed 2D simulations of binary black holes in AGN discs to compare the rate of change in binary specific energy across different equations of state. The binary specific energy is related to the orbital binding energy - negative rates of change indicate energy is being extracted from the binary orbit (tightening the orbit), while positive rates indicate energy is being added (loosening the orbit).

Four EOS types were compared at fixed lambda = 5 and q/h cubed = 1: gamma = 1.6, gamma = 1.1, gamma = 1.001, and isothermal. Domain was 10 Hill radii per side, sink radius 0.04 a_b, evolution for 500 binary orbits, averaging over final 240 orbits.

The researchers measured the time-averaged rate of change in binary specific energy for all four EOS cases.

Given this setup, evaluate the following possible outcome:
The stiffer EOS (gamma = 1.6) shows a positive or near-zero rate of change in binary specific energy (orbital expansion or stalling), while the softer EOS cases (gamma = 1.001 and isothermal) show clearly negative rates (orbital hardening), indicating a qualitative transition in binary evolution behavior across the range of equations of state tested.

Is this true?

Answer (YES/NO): NO